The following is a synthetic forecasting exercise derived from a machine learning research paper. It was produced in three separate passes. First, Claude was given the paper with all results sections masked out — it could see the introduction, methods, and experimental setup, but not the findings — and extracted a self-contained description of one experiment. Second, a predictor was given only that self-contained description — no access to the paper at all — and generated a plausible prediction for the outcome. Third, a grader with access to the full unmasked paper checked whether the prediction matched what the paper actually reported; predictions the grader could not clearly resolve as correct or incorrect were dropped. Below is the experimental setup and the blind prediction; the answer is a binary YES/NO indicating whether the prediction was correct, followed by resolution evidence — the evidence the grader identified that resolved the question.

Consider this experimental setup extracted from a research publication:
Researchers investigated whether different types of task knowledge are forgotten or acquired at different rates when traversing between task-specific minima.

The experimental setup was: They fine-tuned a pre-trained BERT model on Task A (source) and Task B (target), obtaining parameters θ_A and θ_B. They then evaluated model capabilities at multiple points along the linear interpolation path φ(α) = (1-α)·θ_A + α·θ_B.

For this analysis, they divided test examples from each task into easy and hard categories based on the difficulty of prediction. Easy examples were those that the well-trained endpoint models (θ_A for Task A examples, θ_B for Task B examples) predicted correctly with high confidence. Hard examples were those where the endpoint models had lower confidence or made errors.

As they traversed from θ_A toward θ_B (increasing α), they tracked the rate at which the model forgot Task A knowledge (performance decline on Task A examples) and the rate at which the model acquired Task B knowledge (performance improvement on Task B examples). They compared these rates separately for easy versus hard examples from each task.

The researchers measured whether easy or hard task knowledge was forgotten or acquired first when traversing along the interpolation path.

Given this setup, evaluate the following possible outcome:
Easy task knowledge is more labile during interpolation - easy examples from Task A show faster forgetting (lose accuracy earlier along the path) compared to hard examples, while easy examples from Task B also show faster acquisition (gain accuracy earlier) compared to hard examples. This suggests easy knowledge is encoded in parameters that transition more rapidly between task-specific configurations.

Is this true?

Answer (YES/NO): NO